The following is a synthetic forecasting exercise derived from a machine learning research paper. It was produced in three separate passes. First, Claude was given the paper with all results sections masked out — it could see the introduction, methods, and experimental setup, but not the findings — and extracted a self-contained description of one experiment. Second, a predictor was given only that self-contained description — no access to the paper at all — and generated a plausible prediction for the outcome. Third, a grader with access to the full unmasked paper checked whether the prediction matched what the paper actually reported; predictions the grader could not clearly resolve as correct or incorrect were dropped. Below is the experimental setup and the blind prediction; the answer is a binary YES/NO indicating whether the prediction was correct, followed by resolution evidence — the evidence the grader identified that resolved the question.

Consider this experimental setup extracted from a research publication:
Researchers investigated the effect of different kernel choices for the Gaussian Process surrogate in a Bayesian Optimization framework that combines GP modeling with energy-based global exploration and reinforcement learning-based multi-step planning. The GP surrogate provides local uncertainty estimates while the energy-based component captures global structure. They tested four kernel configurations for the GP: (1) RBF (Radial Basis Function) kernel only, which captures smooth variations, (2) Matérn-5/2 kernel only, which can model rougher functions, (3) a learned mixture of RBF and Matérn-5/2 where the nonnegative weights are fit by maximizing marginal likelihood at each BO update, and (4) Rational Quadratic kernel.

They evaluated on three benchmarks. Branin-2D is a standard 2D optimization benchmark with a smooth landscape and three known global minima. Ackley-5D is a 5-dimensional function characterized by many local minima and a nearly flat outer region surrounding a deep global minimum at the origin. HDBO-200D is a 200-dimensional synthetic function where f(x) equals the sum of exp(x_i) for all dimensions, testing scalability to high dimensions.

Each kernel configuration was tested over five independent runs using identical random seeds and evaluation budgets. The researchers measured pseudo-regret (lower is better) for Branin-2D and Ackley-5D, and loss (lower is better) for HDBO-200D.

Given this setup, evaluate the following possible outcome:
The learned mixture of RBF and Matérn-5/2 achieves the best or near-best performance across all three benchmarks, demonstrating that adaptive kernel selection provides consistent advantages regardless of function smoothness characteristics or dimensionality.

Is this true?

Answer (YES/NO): YES